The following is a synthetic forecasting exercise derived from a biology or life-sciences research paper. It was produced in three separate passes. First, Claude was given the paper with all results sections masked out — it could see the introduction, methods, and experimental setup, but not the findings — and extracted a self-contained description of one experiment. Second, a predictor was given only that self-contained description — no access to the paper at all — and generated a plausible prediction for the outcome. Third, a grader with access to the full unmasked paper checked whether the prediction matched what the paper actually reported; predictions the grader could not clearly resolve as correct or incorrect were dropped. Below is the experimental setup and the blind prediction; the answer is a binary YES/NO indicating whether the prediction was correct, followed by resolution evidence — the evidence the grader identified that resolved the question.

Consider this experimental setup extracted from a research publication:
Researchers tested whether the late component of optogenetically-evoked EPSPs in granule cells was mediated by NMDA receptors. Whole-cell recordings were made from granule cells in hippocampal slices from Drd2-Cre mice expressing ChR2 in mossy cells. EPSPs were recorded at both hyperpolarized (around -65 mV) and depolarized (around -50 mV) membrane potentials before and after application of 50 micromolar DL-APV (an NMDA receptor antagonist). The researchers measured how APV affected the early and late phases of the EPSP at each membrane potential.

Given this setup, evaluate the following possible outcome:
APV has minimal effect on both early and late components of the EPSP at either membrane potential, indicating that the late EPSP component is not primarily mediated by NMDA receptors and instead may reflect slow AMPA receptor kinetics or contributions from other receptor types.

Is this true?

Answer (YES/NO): NO